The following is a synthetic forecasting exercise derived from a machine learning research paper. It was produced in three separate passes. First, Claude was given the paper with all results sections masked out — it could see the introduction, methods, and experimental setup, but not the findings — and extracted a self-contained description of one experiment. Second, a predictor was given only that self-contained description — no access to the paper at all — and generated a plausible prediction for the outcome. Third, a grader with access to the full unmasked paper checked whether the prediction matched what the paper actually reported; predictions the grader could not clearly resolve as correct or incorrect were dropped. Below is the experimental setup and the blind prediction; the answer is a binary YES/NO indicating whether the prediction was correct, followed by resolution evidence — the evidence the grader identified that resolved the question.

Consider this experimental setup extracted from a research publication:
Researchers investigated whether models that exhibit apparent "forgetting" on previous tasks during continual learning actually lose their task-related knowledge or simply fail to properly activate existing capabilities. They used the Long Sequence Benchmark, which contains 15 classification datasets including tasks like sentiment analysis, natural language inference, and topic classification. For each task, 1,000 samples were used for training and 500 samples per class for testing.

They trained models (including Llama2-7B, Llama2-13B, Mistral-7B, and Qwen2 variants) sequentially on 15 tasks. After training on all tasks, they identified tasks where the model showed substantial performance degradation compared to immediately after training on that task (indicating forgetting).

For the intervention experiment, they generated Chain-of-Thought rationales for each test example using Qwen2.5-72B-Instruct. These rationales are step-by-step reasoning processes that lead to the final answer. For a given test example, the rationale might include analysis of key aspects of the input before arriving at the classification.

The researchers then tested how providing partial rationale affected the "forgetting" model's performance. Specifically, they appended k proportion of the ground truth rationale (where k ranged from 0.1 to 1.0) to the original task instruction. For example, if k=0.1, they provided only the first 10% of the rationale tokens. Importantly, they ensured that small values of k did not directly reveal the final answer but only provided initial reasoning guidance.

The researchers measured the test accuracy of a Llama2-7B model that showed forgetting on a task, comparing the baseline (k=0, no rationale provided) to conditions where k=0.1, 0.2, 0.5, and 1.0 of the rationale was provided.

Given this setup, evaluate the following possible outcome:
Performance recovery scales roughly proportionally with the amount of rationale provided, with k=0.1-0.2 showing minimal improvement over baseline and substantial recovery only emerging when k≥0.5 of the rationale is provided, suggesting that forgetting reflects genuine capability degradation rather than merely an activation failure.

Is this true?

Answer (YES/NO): NO